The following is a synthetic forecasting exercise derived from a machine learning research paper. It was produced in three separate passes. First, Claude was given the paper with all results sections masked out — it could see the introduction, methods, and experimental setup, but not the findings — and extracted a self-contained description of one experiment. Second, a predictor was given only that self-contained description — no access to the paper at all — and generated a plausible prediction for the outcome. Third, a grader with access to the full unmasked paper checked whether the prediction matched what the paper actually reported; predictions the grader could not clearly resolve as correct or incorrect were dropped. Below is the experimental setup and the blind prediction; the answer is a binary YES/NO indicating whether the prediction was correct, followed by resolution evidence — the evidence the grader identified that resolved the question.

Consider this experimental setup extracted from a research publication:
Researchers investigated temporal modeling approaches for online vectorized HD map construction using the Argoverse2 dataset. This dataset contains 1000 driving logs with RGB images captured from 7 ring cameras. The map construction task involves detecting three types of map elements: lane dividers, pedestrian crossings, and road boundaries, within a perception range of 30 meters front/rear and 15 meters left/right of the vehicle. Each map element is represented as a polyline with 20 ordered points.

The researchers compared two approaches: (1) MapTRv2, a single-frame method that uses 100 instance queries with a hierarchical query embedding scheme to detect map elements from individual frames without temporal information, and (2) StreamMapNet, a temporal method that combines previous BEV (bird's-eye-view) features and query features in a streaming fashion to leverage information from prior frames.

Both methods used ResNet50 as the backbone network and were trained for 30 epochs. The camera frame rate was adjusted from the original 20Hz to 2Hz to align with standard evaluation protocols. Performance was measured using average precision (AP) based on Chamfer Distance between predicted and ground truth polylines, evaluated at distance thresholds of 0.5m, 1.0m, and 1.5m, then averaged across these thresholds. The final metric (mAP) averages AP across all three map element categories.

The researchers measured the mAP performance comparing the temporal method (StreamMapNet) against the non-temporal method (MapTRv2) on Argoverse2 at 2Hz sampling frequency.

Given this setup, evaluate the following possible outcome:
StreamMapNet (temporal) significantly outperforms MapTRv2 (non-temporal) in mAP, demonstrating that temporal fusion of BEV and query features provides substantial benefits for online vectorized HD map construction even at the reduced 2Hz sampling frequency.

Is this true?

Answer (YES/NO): NO